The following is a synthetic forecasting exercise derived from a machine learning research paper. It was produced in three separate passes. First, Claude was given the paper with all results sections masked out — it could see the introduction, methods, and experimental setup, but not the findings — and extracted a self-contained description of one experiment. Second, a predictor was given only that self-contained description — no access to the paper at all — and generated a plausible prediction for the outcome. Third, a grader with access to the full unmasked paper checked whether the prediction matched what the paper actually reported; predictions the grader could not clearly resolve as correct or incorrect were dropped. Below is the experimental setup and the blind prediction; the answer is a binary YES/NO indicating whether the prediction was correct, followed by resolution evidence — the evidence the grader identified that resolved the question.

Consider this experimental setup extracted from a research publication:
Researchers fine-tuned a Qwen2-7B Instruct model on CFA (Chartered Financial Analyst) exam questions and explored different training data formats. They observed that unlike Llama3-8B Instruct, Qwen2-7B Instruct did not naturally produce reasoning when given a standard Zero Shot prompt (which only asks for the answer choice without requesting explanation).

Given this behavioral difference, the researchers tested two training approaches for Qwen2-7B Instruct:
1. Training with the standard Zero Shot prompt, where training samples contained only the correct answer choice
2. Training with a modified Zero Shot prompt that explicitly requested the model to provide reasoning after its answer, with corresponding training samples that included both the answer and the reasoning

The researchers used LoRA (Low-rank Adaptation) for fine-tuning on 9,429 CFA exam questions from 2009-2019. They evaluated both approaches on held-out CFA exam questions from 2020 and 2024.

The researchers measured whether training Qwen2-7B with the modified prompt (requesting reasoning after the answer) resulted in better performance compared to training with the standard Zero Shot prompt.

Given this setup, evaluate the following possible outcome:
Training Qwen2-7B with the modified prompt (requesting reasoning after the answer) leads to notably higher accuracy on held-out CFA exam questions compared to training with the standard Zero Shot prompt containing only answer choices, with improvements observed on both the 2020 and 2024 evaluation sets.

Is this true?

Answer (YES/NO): YES